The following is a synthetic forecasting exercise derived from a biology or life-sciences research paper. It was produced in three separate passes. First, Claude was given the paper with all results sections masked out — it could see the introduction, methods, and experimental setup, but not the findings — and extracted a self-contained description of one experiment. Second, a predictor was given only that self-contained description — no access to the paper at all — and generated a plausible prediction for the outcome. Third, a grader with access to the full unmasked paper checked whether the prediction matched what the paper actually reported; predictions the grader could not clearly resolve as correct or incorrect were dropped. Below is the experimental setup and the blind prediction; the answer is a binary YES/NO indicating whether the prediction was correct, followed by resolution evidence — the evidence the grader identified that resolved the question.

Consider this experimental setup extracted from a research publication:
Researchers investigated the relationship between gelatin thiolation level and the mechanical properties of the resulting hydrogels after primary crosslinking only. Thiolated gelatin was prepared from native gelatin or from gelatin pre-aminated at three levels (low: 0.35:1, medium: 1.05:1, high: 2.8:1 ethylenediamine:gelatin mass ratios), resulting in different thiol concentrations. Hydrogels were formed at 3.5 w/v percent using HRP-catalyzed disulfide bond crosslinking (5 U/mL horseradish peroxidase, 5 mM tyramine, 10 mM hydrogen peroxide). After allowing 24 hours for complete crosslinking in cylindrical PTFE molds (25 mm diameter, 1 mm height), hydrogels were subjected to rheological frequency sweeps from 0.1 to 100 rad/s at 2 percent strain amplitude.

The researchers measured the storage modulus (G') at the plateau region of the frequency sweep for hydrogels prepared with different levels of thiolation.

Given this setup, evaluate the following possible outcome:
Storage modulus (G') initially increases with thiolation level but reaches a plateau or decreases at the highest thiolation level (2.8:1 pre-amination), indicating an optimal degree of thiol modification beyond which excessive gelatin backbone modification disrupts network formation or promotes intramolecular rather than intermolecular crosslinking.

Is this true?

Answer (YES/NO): NO